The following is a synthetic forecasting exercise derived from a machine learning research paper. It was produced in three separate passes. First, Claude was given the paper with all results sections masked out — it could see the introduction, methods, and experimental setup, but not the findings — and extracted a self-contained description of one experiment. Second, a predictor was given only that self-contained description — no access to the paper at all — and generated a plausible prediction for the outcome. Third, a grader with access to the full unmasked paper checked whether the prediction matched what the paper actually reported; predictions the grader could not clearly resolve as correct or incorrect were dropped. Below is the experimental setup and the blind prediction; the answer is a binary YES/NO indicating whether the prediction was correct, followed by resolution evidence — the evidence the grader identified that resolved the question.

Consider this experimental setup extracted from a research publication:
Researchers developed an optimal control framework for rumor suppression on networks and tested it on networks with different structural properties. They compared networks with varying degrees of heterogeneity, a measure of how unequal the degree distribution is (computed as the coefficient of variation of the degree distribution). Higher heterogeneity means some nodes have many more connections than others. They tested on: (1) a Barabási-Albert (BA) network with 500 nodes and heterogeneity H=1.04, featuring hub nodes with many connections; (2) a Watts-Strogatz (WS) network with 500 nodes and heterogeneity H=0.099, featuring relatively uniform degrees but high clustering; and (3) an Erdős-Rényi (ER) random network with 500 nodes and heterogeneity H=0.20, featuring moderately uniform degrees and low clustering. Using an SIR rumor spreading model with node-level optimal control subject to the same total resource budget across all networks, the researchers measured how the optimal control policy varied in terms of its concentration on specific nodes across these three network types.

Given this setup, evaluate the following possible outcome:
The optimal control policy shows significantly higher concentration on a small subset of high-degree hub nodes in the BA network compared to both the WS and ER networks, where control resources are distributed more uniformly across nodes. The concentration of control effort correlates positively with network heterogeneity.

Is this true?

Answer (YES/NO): NO